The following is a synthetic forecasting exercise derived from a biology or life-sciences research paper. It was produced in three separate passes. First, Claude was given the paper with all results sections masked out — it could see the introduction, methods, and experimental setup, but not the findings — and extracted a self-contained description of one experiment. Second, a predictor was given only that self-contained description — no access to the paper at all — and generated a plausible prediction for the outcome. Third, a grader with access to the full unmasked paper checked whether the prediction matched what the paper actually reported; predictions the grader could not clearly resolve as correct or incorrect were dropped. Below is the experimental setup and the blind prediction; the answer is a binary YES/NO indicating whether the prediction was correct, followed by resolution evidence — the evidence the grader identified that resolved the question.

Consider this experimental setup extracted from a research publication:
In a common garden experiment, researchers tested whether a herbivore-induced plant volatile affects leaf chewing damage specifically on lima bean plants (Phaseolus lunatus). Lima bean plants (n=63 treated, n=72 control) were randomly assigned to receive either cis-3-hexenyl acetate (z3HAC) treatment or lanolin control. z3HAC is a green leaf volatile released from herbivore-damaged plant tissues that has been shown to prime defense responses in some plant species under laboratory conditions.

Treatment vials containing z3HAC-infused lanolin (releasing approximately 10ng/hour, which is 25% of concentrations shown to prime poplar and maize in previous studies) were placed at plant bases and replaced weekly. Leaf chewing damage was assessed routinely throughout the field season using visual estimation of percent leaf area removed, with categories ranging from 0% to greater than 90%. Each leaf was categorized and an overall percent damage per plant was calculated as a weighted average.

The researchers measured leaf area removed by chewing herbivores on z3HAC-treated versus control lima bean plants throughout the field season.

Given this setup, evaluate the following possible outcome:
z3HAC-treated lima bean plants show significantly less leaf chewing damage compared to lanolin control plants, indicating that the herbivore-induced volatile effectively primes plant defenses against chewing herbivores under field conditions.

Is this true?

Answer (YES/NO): YES